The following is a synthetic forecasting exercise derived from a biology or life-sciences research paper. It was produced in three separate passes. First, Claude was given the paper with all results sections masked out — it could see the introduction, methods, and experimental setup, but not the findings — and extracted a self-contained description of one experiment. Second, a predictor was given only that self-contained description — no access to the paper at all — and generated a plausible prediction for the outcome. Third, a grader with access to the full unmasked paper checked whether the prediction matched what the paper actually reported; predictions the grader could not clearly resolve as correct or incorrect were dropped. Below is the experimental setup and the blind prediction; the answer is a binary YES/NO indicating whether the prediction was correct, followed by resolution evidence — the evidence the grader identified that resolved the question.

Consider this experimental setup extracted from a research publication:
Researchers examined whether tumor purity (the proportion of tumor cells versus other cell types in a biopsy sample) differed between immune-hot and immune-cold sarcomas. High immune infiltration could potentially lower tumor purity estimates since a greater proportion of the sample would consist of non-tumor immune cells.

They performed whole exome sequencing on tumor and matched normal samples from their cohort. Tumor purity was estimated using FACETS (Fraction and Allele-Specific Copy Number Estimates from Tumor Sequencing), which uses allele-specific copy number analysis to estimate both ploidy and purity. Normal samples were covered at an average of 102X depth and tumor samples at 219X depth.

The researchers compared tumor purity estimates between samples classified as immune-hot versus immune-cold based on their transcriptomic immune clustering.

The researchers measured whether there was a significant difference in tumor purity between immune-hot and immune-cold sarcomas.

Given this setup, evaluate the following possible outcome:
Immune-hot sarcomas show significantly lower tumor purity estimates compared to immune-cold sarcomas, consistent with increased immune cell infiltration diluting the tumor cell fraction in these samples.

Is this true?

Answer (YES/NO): YES